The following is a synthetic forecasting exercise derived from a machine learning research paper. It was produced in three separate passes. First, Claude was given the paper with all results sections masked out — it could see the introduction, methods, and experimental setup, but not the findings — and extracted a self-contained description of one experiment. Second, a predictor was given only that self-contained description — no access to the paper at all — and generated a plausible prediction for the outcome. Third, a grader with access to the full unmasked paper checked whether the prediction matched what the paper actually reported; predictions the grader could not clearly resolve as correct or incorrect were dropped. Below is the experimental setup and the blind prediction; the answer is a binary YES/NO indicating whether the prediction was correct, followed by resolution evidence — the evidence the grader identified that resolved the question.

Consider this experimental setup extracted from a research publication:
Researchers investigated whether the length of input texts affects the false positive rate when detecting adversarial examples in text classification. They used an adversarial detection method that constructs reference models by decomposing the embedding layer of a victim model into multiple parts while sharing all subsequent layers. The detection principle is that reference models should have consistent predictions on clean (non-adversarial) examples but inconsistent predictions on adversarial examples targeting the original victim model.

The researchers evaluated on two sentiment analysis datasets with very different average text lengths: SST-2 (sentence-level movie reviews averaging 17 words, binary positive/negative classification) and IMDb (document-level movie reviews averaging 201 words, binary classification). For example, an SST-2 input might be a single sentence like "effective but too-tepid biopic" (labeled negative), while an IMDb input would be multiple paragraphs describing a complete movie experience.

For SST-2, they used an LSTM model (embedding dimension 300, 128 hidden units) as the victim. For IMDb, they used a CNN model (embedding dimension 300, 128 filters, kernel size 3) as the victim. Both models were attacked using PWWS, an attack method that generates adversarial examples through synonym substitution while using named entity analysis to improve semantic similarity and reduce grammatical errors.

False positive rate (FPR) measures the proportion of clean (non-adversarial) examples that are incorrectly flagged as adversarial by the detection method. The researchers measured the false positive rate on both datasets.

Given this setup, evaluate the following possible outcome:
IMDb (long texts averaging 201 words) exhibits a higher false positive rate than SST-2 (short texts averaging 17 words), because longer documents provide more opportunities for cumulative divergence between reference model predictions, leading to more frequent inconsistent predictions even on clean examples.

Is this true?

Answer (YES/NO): NO